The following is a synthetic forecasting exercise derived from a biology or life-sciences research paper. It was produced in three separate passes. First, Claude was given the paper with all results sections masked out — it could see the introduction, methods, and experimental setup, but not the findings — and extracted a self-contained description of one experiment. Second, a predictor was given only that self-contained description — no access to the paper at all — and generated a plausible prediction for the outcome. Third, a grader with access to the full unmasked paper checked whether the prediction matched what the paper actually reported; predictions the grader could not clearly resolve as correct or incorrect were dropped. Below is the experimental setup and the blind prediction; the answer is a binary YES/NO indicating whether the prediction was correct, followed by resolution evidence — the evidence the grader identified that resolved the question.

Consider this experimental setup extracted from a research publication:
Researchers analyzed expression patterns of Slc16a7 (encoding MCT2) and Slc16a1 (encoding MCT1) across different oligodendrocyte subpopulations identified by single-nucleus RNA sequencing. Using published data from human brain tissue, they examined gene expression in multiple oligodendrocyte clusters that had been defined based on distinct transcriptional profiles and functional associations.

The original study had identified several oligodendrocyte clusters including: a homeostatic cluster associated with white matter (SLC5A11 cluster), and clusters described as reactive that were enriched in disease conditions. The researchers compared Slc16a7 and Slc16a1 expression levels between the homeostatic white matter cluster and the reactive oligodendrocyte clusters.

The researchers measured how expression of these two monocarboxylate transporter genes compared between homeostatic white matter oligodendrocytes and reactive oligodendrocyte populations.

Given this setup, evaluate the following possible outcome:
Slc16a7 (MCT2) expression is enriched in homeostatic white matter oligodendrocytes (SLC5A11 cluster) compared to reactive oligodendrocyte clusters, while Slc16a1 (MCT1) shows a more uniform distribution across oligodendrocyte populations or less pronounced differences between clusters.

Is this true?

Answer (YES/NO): NO